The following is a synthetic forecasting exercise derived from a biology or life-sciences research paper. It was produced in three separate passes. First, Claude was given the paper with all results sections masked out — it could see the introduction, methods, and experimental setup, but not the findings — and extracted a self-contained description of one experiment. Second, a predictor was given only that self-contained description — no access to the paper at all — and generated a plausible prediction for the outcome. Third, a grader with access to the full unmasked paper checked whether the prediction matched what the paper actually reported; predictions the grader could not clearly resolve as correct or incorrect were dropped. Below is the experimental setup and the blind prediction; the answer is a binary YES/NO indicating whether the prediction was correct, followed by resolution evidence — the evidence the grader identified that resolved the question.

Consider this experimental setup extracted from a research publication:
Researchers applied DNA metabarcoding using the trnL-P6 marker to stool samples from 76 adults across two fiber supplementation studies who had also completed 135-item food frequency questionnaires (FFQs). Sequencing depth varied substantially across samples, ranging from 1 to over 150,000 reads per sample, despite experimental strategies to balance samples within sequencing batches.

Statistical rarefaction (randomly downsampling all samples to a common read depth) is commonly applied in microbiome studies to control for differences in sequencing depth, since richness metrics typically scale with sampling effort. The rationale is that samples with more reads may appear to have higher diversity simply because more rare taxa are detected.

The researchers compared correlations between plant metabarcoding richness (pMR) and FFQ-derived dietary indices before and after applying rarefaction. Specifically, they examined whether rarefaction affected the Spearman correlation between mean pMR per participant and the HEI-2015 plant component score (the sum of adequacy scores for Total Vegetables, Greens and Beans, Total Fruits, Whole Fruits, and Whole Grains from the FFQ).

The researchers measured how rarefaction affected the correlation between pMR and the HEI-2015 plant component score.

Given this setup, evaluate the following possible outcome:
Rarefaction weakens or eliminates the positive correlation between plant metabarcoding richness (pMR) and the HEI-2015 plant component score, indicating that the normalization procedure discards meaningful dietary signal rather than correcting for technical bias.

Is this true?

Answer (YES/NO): YES